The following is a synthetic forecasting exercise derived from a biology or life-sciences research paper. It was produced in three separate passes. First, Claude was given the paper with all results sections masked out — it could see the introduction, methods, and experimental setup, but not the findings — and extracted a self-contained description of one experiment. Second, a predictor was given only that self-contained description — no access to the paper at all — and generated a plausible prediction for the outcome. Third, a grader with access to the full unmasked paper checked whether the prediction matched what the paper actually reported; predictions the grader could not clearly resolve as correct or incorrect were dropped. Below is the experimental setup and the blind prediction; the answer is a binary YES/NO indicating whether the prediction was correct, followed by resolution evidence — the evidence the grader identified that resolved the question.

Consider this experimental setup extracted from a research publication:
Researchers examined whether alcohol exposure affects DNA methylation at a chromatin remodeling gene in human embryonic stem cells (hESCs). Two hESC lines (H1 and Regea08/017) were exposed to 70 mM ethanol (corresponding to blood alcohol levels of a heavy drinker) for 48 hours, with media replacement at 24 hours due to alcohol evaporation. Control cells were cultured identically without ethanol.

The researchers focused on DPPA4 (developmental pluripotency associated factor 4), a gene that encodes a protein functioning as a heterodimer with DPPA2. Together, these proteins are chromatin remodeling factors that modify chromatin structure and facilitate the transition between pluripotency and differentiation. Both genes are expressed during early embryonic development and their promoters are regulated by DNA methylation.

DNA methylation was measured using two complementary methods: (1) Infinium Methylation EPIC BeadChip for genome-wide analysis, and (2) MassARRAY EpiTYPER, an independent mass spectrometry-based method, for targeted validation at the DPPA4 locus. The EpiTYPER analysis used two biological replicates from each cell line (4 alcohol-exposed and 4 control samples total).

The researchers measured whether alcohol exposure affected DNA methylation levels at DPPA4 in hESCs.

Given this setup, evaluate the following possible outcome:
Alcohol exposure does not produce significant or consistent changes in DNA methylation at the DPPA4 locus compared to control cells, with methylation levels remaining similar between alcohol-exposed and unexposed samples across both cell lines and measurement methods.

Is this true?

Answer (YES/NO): YES